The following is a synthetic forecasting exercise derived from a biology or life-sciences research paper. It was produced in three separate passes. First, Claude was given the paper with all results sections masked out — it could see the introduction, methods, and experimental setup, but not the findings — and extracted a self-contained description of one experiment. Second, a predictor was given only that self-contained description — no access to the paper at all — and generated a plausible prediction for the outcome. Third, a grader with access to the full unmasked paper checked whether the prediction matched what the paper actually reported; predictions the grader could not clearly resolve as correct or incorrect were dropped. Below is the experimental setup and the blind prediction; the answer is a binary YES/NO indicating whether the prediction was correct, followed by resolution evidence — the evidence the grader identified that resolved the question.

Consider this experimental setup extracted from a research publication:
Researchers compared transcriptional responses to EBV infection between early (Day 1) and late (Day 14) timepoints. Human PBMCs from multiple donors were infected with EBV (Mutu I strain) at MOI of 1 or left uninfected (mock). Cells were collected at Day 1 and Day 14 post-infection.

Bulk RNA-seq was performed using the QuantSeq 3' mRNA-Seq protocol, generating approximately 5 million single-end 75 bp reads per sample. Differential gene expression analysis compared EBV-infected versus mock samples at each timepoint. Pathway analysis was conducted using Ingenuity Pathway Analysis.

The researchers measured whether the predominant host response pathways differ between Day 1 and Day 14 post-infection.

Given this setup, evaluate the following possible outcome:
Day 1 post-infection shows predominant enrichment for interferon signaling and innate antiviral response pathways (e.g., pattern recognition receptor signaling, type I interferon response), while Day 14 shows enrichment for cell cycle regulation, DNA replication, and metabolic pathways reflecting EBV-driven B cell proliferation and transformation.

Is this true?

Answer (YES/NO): NO